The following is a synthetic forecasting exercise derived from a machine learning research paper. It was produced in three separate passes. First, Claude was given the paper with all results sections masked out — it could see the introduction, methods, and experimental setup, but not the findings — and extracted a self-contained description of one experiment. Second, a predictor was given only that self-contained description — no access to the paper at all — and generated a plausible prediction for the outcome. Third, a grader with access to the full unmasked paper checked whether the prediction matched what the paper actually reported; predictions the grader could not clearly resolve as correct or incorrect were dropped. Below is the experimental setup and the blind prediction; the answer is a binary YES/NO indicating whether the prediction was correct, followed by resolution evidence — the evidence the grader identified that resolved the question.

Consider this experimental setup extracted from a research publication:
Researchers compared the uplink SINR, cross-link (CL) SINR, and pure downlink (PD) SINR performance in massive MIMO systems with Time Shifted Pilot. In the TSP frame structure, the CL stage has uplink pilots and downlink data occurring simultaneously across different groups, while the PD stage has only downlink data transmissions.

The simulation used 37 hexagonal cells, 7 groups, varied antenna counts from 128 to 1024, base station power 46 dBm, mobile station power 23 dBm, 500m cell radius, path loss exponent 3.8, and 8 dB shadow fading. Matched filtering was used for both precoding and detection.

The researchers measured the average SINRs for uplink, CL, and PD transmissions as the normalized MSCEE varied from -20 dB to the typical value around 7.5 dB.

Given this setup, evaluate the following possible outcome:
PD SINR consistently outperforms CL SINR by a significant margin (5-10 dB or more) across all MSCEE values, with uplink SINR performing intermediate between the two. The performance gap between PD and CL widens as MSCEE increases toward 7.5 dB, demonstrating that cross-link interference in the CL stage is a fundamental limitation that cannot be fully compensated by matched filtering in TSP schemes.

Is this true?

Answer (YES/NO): NO